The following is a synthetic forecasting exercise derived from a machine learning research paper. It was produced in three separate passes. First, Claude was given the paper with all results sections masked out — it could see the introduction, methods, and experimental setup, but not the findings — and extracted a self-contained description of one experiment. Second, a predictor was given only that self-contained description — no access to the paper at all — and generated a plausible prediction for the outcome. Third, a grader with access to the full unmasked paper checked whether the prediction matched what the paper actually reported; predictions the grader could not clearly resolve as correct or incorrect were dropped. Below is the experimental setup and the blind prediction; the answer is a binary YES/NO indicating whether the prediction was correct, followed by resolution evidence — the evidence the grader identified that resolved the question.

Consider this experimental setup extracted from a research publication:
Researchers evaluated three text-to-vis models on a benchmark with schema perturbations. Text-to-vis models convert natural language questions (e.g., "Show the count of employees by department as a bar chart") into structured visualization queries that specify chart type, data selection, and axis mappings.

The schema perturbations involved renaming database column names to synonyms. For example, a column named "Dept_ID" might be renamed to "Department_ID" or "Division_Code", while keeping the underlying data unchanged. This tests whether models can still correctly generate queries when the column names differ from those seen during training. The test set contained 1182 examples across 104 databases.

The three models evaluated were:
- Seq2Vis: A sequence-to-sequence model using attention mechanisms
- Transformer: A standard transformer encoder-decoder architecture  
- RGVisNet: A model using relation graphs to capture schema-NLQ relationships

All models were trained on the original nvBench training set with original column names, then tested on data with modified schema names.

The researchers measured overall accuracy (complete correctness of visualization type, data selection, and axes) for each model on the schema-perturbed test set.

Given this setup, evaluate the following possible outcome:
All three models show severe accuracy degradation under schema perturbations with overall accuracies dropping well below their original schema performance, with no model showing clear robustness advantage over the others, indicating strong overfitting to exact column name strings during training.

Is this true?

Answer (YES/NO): NO